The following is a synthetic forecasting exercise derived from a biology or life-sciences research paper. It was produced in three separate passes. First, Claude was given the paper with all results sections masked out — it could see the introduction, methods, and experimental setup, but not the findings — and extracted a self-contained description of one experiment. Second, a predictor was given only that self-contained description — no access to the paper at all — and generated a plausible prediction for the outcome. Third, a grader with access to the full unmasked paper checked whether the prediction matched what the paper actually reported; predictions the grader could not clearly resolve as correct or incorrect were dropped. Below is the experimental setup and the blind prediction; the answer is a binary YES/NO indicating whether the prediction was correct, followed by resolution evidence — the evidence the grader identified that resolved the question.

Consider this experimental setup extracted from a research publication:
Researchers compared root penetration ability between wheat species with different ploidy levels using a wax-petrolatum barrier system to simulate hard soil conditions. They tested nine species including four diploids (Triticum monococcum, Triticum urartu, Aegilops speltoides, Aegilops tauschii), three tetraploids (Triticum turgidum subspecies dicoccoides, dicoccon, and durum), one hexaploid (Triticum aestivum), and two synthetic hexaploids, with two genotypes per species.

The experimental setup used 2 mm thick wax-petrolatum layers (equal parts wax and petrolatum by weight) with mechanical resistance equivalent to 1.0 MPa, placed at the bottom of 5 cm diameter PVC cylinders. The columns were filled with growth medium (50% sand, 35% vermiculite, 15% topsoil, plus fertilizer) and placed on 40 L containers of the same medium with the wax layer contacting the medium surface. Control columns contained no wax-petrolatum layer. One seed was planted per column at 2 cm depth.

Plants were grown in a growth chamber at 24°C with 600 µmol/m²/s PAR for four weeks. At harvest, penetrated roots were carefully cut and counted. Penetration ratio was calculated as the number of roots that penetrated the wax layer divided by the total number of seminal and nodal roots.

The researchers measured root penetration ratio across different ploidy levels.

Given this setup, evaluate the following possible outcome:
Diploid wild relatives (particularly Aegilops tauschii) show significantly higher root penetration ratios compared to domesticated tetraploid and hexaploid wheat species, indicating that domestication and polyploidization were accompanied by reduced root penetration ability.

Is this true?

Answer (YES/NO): YES